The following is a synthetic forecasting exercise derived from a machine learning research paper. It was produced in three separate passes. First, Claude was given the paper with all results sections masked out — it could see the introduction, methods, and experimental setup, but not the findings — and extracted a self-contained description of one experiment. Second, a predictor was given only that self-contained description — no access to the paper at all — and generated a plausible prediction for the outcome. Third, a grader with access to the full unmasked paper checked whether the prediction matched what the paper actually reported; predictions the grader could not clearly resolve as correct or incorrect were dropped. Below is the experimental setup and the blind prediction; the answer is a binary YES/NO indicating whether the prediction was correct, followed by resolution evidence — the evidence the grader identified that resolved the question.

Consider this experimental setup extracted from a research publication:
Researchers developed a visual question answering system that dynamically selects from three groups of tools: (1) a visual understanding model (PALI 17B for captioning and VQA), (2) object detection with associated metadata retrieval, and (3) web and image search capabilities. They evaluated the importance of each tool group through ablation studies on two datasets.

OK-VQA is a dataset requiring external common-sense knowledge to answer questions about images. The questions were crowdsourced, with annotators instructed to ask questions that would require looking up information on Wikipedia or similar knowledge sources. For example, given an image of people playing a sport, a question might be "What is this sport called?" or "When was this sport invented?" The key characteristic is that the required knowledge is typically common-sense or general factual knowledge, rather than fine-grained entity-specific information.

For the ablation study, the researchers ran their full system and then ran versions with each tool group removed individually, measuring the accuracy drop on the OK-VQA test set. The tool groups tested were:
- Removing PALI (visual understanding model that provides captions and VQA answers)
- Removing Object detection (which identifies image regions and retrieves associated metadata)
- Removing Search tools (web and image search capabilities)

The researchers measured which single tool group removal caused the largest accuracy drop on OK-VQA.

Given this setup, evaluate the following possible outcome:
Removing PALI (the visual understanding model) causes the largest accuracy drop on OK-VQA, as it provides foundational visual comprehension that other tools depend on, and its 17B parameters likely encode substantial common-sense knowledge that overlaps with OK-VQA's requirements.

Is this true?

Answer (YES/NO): YES